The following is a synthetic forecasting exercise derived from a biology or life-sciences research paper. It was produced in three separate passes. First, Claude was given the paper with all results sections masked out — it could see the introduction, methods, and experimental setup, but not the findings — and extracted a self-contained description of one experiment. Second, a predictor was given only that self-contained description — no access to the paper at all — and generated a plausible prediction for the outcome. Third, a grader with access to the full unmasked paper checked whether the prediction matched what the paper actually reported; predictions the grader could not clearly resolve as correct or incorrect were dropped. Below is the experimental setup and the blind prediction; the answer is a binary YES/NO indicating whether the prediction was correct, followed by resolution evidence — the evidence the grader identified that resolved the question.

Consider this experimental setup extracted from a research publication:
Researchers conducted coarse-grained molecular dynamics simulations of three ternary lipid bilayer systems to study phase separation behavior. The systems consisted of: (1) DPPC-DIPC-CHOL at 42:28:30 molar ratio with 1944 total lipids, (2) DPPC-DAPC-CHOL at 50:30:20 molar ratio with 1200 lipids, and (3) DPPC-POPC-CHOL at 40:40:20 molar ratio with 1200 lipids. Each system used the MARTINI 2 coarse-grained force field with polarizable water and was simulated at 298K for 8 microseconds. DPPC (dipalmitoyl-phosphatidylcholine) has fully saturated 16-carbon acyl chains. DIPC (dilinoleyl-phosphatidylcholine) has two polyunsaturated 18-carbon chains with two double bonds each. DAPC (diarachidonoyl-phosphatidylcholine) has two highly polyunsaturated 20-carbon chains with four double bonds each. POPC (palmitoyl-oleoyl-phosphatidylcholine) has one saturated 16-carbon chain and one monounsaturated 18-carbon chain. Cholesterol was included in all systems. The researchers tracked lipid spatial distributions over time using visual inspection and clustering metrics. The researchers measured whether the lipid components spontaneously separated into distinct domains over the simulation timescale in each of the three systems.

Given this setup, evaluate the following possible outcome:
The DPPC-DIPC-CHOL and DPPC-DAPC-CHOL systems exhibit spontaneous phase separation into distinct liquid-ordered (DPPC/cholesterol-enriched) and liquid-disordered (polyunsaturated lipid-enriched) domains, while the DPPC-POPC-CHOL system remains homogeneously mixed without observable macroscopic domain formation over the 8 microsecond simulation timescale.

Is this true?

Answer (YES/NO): YES